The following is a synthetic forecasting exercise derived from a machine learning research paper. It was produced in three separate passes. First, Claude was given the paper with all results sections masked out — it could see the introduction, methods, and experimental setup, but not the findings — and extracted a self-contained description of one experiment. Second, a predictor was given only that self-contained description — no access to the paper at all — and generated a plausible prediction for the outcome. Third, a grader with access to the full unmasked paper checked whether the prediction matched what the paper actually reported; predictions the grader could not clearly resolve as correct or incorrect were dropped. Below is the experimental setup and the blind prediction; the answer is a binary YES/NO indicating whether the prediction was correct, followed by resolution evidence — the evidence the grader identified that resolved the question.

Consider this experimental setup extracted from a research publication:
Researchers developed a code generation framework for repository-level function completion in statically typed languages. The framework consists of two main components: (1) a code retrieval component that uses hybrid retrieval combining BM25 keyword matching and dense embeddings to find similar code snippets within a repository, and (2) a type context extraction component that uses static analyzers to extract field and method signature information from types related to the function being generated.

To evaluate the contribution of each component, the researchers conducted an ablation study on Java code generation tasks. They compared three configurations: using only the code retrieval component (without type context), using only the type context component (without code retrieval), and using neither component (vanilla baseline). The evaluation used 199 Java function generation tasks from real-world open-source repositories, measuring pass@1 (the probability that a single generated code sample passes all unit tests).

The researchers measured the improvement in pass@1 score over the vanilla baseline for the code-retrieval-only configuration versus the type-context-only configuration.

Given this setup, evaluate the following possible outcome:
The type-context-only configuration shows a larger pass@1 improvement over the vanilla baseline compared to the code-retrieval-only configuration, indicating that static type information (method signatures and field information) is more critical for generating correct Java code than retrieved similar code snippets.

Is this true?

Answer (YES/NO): NO